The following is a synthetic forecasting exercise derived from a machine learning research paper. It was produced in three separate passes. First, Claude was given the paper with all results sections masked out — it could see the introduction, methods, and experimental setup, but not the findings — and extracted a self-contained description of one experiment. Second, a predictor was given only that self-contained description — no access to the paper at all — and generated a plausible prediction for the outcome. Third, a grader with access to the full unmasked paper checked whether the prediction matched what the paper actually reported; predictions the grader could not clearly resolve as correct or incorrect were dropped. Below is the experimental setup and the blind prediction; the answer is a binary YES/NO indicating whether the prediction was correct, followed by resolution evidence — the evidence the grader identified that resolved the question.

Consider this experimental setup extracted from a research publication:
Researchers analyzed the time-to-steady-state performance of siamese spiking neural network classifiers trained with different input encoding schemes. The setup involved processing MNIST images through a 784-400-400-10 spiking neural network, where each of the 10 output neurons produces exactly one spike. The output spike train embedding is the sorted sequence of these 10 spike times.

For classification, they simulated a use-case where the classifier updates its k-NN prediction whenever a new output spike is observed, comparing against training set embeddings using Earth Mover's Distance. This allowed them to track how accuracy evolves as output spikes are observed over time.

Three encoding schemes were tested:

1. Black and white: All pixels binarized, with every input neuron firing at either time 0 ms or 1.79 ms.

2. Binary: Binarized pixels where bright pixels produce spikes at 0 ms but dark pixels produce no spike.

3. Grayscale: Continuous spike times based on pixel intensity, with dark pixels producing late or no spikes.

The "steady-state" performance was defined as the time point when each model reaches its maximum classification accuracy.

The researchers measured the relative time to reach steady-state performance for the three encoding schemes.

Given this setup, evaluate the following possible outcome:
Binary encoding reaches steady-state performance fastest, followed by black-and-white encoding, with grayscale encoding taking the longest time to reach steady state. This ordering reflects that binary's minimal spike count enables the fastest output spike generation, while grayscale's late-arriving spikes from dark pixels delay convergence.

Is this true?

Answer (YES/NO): NO